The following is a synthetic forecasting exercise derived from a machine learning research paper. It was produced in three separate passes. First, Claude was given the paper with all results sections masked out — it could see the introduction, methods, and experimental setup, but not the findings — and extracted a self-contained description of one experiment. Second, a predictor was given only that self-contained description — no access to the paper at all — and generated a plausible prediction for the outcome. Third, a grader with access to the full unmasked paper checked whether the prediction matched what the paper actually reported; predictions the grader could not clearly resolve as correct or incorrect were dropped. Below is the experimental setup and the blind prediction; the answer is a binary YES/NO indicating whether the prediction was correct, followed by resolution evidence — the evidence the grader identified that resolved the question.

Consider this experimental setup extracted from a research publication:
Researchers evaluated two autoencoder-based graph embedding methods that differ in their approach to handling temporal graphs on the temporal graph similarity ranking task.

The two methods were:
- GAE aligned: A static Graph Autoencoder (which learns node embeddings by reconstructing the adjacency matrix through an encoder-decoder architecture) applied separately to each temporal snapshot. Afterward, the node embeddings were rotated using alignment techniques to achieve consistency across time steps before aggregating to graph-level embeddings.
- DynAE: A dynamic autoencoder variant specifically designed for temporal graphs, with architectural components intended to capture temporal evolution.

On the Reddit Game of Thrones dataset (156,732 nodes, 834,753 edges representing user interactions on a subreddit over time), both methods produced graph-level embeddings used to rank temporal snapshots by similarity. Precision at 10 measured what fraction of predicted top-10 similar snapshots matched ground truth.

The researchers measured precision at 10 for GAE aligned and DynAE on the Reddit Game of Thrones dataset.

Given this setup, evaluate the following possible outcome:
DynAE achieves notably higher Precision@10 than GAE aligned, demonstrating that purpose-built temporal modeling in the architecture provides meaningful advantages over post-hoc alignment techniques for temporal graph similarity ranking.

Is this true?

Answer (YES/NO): NO